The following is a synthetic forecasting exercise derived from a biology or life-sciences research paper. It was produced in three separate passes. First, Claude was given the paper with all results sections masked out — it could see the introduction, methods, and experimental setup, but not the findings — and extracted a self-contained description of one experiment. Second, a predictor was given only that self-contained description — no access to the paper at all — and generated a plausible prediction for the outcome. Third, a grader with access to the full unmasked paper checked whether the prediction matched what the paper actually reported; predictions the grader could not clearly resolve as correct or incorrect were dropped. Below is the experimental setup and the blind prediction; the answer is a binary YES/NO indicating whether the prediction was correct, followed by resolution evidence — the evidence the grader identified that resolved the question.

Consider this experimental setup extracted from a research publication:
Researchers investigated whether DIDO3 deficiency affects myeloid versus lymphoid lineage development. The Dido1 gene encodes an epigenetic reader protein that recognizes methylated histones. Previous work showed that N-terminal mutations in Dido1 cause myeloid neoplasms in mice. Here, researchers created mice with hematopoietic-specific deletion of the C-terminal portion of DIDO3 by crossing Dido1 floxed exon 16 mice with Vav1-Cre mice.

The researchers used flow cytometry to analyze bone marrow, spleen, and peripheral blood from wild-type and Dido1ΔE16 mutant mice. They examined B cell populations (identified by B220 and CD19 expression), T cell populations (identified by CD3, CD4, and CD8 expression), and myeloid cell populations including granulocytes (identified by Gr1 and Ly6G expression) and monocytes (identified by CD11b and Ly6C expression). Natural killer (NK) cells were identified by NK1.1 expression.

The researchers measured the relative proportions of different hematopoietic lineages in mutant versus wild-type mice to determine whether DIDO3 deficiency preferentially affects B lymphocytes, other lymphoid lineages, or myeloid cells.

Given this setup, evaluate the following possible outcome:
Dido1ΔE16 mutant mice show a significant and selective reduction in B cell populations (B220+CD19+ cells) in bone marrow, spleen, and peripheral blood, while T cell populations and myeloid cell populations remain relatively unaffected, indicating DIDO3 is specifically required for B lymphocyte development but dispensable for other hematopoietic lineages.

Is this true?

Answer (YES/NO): NO